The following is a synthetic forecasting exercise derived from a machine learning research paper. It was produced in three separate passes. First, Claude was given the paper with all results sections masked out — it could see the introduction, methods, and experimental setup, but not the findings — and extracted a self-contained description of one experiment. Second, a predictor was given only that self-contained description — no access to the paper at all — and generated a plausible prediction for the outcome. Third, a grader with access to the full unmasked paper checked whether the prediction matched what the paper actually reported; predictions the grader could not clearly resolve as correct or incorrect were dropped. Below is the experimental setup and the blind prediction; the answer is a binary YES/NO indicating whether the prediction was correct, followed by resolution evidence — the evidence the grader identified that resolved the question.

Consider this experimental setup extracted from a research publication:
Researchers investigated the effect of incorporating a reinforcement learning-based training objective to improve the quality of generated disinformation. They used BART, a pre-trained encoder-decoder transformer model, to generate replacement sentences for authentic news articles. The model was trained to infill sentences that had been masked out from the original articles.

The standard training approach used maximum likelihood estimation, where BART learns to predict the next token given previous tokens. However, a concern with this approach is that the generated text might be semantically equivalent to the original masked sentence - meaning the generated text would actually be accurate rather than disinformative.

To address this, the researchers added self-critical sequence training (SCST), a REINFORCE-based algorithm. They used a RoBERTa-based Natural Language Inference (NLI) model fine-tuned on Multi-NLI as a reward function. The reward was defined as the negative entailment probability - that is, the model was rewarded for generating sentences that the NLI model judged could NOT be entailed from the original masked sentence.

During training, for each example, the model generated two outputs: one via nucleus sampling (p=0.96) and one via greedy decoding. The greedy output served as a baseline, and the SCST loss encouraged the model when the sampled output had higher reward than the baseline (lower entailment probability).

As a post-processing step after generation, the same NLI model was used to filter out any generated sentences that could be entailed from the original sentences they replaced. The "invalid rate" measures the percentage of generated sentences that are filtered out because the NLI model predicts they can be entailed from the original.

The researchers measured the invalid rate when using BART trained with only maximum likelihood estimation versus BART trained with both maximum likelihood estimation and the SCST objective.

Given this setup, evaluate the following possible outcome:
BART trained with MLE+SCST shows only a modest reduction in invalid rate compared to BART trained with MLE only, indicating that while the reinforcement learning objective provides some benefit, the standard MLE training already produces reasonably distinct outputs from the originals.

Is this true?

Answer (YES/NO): NO